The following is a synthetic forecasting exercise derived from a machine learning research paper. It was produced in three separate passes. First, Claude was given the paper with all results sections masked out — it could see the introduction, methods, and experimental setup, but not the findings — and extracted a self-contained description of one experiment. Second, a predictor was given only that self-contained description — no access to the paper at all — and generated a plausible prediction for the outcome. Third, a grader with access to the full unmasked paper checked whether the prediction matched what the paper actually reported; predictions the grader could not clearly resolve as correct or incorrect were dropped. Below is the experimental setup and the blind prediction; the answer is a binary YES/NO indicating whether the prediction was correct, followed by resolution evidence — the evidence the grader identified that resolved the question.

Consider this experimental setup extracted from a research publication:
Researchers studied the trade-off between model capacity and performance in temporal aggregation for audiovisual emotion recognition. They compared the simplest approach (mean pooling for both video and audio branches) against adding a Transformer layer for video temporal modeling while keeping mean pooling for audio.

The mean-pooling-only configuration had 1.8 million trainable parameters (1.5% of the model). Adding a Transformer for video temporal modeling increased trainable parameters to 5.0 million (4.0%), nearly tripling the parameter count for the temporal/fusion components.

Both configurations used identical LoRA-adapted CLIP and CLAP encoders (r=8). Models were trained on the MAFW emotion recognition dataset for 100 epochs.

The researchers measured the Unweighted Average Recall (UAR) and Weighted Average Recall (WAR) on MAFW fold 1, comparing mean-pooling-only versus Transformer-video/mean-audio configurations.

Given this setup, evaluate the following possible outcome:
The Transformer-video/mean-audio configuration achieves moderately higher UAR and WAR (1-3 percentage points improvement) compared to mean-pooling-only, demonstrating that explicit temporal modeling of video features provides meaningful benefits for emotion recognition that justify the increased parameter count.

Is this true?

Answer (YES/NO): NO